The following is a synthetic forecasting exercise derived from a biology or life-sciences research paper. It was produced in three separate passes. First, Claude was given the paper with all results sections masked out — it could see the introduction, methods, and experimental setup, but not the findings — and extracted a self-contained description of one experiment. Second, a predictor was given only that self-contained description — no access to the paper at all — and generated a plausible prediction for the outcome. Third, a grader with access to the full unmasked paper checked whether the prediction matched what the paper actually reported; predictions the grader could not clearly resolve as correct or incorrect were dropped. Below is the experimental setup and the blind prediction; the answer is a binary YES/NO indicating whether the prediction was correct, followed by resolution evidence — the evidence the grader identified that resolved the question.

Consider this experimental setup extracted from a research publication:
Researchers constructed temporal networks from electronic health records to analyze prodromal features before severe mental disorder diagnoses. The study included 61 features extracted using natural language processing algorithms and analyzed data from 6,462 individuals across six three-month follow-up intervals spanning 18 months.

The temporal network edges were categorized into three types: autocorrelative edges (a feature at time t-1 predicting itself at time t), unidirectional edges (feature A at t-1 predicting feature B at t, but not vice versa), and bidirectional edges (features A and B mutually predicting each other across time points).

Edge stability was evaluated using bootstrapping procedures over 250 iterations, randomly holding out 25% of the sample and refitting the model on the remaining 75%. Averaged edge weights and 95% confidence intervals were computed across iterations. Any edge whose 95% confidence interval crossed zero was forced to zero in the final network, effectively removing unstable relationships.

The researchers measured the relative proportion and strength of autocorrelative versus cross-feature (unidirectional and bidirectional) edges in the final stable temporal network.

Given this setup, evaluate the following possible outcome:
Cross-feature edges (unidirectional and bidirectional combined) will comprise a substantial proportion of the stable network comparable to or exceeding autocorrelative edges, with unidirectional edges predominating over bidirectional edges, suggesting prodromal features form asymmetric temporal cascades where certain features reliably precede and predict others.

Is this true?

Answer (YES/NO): NO